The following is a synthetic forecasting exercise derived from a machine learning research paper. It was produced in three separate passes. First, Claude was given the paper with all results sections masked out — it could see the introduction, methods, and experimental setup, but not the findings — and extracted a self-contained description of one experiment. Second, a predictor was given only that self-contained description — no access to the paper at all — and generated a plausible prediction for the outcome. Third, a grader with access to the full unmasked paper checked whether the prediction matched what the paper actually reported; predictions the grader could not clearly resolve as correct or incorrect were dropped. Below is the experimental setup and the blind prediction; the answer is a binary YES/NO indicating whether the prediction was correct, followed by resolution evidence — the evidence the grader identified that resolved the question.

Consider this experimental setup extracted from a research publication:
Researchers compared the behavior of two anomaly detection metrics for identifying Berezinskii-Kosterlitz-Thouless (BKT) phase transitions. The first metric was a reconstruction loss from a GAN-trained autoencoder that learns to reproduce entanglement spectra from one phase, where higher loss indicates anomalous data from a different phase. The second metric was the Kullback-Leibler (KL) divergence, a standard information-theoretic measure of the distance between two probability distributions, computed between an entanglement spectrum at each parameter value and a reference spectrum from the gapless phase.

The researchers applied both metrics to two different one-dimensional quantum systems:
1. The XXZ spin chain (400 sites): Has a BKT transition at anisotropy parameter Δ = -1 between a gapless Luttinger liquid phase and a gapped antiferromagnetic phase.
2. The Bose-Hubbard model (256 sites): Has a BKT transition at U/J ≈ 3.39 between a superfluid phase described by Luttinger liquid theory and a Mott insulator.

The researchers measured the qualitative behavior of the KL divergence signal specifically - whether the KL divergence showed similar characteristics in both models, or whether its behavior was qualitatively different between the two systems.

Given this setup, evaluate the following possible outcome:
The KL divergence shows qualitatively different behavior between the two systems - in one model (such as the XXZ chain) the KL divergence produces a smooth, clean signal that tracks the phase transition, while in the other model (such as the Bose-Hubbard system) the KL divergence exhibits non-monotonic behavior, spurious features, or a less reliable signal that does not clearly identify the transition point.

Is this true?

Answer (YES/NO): NO